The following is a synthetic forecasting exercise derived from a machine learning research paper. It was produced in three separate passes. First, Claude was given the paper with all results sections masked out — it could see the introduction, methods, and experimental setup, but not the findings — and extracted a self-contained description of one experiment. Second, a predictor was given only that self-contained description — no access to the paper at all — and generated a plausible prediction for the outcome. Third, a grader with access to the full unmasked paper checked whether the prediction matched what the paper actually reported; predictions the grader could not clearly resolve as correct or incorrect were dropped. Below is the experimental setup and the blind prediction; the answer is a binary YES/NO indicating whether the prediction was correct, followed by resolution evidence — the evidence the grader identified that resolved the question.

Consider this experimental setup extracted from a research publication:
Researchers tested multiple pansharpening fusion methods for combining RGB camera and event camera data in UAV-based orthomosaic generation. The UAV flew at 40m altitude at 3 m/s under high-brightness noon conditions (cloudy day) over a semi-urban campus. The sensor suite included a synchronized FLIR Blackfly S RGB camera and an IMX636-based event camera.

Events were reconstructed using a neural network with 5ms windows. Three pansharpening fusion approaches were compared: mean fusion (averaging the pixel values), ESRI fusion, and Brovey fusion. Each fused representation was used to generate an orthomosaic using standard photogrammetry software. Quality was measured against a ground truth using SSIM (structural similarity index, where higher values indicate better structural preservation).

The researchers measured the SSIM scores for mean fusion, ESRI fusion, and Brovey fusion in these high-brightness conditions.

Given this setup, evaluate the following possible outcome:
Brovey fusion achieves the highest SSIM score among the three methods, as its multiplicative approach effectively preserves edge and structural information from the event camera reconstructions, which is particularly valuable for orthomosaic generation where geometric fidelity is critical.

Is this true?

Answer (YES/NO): YES